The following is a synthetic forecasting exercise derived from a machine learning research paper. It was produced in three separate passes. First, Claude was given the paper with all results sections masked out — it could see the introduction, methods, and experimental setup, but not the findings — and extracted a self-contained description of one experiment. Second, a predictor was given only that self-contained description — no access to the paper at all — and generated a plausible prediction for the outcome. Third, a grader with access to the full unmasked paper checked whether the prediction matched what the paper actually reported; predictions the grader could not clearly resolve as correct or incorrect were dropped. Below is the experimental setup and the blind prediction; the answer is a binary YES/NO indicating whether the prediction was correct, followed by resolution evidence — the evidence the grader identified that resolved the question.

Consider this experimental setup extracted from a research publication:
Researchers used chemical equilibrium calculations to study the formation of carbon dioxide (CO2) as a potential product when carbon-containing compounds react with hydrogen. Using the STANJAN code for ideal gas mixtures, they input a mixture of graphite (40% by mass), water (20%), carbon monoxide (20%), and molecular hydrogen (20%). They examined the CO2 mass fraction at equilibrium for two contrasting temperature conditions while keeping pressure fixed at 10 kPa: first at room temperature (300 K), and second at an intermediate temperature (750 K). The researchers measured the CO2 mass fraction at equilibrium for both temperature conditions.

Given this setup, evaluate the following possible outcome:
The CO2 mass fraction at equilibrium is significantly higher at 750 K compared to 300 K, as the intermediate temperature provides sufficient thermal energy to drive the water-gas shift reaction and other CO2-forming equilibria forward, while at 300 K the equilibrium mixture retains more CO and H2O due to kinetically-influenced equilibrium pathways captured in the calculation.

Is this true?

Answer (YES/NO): YES